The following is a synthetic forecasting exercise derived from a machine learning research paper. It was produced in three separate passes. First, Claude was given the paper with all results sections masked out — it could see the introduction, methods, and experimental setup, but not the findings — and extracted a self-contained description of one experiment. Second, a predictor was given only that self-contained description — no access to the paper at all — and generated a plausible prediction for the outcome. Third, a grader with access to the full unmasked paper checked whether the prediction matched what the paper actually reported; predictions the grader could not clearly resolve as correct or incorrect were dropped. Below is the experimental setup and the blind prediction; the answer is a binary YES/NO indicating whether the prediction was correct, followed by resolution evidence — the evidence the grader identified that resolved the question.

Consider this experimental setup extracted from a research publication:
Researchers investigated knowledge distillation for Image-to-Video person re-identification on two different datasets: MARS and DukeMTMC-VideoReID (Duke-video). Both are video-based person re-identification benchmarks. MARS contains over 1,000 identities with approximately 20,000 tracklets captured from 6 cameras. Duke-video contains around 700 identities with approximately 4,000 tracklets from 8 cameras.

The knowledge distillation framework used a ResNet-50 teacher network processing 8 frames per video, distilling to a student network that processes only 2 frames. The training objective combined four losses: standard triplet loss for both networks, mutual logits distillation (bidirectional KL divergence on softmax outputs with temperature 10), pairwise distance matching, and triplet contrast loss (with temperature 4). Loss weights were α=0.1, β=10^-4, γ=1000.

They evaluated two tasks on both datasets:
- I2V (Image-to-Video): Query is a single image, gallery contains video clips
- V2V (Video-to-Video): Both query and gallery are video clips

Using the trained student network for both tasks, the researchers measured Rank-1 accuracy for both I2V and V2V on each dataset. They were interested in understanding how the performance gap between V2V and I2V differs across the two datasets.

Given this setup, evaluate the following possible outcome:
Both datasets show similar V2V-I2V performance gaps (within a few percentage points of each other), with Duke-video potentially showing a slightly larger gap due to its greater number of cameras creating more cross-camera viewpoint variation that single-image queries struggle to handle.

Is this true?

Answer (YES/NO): NO